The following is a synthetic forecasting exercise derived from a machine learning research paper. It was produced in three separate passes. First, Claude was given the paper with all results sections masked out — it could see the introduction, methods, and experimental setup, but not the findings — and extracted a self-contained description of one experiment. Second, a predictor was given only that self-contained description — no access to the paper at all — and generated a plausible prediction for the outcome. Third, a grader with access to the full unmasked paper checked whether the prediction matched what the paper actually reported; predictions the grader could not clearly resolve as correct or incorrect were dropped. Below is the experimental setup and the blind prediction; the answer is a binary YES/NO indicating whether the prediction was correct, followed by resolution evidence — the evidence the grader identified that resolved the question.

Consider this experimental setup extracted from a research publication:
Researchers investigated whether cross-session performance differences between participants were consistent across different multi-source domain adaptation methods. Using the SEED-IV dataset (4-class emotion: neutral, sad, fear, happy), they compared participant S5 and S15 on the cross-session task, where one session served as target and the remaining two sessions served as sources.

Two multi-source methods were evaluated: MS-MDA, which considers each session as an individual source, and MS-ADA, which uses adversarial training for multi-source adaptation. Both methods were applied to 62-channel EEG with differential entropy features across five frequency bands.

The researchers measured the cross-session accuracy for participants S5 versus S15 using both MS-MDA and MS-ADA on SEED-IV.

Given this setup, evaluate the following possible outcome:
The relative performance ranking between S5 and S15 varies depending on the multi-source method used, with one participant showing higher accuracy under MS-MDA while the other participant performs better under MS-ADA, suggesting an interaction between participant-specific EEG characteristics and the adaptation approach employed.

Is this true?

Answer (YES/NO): NO